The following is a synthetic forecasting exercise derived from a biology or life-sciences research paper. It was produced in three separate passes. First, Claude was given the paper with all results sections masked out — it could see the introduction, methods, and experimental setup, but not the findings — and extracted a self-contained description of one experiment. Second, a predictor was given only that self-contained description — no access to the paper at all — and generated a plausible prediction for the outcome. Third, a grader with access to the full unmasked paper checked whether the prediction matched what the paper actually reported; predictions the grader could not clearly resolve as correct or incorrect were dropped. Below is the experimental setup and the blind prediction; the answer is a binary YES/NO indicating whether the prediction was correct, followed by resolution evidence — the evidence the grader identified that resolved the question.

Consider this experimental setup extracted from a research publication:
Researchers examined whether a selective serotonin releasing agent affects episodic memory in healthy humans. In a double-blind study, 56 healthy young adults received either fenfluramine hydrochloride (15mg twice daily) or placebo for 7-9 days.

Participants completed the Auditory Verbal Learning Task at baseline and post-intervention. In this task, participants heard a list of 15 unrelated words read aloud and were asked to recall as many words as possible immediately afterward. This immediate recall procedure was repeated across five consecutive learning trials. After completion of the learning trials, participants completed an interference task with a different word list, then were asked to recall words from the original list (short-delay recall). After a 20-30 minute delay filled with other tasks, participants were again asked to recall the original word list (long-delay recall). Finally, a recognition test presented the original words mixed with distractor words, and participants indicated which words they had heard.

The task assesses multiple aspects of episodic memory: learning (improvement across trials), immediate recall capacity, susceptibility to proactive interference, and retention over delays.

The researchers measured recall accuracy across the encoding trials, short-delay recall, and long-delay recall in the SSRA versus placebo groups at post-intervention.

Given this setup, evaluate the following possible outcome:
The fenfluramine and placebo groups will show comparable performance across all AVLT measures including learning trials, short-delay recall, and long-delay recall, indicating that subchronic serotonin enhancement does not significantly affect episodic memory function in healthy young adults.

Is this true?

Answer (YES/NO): NO